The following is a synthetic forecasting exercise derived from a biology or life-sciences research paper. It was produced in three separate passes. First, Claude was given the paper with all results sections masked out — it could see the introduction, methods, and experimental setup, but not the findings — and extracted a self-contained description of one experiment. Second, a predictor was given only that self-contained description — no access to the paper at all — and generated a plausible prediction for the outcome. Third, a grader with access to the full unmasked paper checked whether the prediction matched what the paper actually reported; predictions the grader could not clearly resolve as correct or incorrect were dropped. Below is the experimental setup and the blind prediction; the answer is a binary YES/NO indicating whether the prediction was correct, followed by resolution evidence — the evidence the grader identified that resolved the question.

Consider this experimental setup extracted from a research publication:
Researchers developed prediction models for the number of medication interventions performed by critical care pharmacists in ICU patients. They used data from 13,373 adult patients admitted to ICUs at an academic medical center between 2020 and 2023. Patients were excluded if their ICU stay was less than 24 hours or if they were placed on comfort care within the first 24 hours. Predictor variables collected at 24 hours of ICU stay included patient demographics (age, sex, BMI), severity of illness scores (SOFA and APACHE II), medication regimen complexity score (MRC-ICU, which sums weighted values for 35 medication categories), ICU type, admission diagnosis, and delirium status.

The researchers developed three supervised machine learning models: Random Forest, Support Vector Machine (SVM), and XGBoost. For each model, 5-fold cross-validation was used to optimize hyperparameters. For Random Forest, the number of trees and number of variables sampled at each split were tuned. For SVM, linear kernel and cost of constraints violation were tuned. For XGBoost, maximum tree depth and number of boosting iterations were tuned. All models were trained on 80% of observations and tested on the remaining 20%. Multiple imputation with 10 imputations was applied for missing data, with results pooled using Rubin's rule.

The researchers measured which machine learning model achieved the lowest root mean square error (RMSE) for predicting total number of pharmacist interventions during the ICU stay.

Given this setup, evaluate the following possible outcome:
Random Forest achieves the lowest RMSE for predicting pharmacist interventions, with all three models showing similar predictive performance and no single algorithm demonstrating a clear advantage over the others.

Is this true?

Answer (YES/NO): YES